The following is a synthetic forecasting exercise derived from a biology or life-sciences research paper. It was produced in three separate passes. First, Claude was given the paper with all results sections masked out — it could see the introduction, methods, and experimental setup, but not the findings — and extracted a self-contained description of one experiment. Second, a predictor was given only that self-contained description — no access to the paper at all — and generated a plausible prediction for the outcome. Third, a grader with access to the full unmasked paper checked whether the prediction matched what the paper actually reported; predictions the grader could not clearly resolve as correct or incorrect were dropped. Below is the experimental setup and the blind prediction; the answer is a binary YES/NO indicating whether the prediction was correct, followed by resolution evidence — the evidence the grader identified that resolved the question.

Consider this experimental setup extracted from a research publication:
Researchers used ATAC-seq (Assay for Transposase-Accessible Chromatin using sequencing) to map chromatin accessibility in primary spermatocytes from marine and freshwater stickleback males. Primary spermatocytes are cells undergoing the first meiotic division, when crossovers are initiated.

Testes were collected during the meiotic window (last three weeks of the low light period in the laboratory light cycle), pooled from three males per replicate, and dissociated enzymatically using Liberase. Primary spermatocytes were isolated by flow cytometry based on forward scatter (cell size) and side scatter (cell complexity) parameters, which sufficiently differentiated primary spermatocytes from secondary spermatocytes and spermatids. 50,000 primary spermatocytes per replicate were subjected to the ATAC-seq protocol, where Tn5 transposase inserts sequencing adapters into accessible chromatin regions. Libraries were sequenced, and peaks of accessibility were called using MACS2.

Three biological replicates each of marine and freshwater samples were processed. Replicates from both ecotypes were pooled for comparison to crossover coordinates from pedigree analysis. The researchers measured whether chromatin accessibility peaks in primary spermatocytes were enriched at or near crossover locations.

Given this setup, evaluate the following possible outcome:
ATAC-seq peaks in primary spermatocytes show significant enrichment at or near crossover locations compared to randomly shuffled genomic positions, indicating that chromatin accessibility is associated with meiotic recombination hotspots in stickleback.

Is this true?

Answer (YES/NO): YES